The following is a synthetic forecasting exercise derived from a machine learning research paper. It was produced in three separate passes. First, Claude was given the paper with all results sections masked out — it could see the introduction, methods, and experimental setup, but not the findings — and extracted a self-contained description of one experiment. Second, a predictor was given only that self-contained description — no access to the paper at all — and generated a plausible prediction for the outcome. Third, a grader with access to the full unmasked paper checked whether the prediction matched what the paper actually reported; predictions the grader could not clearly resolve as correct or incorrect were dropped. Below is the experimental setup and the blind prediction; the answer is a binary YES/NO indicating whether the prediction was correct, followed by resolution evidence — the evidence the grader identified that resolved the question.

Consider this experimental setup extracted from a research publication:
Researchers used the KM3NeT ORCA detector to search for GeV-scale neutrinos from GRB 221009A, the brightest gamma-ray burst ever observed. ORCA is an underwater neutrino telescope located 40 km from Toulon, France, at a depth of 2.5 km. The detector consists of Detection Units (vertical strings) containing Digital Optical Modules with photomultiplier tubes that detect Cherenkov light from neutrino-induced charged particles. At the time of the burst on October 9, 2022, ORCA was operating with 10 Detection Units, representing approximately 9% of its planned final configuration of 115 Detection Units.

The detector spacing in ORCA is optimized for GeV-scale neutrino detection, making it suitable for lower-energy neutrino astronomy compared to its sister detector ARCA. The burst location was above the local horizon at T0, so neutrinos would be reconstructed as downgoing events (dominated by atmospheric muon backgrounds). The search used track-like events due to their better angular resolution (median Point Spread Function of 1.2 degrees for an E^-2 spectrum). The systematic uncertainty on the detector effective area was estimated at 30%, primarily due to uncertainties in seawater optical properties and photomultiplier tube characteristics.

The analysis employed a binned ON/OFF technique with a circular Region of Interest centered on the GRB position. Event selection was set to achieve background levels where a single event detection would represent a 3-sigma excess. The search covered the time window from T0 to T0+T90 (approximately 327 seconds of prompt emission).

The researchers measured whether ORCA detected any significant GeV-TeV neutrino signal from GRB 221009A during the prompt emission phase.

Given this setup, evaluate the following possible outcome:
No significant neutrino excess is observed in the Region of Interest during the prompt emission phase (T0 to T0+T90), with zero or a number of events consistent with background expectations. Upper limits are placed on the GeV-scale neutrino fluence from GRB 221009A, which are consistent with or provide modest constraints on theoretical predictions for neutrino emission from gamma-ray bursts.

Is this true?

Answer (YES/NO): YES